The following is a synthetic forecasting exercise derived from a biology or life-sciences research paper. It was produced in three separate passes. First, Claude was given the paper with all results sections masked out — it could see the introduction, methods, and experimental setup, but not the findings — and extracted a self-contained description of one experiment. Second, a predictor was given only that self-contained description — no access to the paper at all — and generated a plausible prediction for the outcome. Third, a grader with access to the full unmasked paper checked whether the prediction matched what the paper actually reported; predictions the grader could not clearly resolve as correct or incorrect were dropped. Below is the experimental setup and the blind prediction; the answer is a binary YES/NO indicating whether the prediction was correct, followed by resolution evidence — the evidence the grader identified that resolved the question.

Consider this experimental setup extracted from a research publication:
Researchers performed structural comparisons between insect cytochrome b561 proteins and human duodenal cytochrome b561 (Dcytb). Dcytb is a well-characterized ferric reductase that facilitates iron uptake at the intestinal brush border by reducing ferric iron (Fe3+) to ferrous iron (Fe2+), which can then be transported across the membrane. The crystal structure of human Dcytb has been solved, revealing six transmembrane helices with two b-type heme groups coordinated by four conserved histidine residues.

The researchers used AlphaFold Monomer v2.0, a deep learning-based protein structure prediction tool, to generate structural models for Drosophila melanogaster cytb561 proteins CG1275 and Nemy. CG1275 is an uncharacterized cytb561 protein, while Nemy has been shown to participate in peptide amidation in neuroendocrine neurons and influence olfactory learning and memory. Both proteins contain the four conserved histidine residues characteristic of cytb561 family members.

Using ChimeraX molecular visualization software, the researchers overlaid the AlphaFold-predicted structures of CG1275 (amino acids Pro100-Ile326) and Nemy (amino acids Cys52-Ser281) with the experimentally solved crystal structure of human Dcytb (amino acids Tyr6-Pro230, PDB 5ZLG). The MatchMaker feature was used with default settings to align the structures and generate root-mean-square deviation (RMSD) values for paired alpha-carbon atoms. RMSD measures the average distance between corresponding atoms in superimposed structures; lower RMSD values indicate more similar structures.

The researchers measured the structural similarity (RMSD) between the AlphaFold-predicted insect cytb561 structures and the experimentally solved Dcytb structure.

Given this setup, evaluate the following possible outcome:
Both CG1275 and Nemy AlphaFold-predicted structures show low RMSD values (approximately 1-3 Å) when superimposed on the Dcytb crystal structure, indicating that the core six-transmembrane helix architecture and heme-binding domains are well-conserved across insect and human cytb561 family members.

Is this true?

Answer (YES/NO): NO